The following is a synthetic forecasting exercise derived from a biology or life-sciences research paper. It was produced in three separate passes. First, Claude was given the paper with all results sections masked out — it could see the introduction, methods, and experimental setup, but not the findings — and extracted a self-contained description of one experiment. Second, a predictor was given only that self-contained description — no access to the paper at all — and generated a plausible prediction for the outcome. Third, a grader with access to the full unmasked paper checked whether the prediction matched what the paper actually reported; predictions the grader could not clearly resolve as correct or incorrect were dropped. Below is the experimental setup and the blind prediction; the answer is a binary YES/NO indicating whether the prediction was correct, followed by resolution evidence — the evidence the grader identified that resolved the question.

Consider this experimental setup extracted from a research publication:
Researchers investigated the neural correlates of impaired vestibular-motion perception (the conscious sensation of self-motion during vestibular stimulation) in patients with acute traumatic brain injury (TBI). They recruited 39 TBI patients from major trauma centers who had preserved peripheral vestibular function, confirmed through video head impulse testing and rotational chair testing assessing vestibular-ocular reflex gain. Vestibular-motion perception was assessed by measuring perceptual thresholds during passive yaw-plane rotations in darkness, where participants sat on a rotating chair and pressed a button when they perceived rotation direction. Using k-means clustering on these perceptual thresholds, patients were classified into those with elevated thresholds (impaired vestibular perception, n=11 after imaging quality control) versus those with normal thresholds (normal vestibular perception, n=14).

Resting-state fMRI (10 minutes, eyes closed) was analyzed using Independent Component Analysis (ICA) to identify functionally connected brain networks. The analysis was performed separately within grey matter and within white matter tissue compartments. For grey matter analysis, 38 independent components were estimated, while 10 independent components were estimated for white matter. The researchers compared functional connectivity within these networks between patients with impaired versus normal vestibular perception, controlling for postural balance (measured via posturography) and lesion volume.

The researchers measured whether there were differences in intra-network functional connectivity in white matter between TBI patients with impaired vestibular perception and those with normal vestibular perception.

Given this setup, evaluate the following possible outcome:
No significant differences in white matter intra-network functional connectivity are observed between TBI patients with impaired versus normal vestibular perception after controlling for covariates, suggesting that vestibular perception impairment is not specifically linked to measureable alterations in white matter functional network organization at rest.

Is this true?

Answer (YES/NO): NO